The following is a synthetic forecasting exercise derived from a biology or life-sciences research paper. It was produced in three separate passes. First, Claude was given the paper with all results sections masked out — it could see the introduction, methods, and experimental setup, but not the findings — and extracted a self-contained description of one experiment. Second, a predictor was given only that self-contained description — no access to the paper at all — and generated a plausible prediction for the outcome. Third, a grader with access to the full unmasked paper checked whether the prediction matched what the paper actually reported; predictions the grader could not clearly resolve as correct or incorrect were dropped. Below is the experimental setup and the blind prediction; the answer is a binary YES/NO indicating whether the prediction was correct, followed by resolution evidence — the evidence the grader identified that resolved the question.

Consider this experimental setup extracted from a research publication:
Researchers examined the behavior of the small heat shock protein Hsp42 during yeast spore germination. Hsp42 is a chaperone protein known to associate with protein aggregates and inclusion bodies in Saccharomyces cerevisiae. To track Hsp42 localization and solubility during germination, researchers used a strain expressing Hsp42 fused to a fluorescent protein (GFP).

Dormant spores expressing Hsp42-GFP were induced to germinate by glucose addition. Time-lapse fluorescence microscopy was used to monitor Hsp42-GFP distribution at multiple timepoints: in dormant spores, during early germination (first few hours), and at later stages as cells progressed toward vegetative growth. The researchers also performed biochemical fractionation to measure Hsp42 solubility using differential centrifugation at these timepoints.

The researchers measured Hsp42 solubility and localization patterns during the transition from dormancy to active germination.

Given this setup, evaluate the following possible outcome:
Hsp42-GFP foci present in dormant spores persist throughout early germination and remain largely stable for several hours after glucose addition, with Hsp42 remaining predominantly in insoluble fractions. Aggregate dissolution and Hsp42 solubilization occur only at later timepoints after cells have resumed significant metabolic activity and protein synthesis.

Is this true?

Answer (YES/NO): NO